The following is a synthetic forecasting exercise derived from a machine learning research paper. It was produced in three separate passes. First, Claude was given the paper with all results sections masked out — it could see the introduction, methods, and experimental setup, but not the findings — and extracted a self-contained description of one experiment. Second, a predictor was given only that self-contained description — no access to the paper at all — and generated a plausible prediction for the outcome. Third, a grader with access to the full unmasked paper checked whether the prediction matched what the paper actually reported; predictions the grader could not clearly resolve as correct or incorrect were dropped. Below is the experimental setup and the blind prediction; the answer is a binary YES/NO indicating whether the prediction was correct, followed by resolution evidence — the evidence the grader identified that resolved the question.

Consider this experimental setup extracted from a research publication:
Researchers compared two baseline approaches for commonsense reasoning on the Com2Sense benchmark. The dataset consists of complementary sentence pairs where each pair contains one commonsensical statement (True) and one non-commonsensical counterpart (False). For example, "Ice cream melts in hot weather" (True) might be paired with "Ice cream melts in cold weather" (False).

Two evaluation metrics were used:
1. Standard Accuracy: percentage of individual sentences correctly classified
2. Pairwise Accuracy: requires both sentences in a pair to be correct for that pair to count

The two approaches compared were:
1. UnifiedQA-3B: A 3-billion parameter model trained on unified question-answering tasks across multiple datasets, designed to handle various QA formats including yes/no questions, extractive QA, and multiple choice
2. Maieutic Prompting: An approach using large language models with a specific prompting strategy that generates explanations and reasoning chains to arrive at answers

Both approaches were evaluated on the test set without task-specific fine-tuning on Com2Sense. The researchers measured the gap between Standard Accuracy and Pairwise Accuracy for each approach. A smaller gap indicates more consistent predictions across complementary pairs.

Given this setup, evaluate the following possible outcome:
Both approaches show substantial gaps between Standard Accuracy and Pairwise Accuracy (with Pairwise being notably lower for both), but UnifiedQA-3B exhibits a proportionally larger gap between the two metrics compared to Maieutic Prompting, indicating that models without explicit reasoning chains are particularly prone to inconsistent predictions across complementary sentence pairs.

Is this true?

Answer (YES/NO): NO